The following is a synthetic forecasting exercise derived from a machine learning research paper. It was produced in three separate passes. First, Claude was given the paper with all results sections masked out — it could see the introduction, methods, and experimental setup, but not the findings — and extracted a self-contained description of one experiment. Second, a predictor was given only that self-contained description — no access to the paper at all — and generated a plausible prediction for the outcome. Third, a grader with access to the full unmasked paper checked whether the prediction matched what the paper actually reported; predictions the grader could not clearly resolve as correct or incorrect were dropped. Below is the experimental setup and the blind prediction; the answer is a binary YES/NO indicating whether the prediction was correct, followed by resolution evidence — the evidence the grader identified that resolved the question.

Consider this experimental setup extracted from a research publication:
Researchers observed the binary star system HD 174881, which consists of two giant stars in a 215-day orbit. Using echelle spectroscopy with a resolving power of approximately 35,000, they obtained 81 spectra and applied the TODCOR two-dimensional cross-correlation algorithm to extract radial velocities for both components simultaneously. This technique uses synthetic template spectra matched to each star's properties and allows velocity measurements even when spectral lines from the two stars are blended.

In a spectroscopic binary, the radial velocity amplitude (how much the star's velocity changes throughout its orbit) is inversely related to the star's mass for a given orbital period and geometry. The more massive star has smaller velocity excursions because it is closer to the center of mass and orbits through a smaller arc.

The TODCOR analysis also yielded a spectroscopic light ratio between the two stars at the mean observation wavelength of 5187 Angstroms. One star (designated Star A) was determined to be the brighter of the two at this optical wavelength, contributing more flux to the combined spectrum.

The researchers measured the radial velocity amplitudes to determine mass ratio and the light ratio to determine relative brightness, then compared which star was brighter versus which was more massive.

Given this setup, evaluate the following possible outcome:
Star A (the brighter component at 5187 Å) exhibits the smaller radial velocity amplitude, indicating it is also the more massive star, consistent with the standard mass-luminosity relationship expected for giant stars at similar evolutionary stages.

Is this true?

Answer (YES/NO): NO